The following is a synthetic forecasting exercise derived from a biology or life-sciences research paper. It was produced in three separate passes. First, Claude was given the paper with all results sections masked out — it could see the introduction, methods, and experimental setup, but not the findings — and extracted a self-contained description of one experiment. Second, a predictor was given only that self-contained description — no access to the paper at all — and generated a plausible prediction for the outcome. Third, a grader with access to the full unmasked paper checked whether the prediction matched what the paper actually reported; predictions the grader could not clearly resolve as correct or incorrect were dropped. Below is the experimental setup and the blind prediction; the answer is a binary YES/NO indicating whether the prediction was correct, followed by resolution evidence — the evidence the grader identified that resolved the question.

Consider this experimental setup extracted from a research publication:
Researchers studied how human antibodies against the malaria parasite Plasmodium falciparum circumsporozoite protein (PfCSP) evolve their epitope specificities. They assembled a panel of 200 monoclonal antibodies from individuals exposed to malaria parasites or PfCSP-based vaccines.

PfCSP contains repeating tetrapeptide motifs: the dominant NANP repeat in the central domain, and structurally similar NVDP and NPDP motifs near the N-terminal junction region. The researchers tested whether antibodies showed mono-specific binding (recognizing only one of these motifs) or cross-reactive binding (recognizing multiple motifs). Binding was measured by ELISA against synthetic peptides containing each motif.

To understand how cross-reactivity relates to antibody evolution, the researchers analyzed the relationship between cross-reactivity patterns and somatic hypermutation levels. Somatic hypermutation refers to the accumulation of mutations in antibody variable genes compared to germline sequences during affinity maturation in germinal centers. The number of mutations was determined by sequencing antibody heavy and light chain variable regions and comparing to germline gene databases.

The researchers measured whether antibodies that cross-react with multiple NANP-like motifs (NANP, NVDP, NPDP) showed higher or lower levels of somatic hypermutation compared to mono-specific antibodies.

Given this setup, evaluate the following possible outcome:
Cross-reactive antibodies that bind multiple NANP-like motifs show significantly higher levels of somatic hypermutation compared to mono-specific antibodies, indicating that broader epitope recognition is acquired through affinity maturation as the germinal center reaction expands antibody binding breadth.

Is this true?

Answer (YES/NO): NO